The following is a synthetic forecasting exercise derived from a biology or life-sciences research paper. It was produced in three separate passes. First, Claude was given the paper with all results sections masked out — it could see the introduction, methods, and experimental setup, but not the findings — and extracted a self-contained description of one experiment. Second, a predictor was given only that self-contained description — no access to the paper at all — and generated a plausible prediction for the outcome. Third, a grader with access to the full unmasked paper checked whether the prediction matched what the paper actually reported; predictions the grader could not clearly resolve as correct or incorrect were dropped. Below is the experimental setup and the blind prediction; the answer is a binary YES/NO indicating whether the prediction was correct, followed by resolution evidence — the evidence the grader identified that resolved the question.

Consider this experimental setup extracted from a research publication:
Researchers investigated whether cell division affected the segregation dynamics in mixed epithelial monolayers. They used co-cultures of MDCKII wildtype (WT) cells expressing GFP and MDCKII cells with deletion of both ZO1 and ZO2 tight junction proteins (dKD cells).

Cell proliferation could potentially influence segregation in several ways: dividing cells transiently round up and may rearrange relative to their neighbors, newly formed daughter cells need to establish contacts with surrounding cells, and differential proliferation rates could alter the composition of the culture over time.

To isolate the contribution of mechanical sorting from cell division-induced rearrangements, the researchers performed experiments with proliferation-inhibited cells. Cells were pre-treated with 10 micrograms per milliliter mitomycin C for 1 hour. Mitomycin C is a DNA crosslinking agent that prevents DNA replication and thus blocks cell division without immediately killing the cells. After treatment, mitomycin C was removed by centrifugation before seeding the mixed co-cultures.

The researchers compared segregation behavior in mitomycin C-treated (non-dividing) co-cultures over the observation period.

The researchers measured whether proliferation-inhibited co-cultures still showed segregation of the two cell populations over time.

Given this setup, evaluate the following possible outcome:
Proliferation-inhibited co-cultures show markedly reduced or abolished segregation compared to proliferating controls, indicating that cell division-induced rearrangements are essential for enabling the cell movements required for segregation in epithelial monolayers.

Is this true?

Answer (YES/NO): NO